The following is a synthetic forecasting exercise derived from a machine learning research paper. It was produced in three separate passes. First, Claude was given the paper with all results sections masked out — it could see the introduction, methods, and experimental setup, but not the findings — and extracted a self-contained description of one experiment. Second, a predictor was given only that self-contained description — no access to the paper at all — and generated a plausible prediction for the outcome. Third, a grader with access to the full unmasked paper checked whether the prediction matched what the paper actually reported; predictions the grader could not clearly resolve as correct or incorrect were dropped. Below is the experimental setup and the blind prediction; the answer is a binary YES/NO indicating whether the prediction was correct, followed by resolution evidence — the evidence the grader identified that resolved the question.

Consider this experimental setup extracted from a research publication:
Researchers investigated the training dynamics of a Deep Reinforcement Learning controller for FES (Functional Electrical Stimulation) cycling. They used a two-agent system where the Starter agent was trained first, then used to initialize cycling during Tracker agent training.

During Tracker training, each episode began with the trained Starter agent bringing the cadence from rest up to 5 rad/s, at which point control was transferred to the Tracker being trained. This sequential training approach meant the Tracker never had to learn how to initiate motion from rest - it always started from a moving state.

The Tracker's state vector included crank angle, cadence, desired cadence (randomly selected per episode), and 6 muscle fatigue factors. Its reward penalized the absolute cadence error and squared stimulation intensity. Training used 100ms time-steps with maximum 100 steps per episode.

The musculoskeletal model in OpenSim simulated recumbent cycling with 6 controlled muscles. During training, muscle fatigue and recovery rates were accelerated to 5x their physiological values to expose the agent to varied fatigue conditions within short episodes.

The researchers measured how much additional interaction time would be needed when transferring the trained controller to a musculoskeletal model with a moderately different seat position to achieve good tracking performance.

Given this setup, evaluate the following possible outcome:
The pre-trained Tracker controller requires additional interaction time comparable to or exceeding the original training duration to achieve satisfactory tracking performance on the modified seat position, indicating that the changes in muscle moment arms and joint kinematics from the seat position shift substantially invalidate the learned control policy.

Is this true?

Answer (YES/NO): NO